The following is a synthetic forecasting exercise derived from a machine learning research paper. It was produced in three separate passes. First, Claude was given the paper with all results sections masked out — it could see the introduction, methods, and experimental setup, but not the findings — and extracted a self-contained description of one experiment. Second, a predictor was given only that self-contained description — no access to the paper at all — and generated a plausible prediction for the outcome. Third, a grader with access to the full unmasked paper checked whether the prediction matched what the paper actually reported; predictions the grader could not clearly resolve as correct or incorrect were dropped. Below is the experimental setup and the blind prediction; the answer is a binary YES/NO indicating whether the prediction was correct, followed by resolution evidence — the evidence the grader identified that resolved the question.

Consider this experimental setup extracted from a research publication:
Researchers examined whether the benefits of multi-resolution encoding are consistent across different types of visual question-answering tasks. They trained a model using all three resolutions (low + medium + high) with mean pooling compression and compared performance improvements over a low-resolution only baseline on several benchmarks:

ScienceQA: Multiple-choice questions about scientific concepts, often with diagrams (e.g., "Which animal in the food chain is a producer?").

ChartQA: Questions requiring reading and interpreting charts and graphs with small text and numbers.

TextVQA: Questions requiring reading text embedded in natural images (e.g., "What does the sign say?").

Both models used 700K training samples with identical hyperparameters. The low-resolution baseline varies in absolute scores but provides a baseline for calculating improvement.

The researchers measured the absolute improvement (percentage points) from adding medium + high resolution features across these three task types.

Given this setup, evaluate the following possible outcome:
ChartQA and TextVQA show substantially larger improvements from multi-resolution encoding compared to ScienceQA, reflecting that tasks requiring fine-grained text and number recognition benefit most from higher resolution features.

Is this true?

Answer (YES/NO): YES